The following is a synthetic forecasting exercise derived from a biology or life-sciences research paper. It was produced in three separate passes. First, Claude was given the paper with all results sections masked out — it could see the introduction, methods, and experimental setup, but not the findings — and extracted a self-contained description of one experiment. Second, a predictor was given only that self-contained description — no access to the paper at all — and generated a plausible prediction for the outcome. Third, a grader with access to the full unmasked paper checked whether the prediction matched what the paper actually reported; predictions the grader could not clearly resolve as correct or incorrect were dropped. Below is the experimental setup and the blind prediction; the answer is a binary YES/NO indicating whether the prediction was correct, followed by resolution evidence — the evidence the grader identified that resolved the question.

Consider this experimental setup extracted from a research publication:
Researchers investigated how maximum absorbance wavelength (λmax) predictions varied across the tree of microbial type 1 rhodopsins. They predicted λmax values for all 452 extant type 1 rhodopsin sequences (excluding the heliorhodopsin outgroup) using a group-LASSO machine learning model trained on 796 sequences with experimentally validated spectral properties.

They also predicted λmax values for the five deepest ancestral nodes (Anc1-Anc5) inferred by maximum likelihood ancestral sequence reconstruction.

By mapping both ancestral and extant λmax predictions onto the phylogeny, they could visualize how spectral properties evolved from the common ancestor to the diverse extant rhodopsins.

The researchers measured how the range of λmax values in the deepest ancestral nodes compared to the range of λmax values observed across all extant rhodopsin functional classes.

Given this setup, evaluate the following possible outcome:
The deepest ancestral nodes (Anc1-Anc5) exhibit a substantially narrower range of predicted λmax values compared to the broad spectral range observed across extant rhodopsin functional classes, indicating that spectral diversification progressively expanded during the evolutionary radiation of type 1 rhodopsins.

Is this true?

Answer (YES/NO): YES